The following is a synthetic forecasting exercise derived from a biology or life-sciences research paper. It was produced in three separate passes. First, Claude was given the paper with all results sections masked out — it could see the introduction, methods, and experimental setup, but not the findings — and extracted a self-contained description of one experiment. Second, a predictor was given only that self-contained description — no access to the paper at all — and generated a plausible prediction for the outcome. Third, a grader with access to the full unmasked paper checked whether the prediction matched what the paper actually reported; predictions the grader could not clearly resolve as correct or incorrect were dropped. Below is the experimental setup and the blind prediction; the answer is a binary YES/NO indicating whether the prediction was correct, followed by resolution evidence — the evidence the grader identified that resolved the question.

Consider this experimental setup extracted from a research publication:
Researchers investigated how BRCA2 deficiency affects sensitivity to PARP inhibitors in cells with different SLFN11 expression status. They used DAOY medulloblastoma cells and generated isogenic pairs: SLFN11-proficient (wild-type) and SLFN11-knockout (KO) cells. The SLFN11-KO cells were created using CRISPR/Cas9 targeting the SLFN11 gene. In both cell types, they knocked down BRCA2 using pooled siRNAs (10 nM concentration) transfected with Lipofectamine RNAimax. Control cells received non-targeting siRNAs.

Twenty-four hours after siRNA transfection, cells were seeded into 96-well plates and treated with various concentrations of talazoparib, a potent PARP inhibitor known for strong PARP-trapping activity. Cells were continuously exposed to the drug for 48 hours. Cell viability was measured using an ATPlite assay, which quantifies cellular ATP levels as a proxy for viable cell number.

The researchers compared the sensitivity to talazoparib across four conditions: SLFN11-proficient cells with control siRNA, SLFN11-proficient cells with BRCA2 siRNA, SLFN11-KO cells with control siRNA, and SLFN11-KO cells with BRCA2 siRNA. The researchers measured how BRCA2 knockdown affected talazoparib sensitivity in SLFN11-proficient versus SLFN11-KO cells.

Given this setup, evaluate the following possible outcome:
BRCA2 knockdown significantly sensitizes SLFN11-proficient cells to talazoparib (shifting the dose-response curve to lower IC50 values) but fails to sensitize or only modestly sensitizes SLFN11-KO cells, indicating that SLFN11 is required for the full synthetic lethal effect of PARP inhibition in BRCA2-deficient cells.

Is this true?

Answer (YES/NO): YES